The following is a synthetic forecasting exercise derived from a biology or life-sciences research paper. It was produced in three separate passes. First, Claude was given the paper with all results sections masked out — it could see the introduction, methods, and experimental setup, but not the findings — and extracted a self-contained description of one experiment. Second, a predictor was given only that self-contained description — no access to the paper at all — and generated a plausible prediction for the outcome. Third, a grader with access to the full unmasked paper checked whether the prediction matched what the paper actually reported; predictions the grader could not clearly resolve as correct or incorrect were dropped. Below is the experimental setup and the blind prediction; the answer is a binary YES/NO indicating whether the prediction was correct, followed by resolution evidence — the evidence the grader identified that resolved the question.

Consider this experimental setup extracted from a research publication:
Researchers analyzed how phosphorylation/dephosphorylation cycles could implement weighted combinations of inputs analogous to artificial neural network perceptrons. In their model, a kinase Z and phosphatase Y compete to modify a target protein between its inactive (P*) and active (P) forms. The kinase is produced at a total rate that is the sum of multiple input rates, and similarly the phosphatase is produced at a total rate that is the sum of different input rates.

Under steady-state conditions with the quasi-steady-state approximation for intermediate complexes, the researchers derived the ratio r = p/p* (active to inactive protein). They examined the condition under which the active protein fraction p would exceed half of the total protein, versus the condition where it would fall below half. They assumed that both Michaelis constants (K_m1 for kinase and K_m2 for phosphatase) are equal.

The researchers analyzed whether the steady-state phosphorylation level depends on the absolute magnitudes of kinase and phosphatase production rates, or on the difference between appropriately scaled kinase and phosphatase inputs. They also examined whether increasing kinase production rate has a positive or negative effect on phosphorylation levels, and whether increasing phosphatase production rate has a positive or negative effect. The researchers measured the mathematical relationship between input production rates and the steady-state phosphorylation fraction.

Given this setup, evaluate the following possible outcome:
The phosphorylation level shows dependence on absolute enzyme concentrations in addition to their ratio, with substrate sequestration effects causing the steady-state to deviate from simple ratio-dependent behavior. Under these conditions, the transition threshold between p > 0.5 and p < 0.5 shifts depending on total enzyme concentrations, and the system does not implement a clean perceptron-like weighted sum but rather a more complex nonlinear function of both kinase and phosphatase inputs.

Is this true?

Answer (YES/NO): NO